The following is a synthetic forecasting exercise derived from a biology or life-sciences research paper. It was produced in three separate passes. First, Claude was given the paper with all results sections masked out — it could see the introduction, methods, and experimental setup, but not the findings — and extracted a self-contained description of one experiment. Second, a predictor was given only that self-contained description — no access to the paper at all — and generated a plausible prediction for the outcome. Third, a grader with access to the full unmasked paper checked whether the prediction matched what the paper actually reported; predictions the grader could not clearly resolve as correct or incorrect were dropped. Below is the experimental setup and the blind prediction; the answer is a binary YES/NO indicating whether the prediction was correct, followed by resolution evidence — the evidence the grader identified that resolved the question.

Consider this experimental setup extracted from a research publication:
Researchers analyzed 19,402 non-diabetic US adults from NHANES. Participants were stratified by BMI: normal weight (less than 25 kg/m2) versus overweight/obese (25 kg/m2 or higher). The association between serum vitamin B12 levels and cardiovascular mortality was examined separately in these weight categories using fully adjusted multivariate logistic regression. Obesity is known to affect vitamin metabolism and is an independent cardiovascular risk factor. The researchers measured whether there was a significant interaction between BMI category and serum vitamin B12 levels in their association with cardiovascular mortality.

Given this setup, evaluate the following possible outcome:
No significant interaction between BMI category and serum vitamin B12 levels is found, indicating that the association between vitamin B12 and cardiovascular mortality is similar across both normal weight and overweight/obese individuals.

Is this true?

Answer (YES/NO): YES